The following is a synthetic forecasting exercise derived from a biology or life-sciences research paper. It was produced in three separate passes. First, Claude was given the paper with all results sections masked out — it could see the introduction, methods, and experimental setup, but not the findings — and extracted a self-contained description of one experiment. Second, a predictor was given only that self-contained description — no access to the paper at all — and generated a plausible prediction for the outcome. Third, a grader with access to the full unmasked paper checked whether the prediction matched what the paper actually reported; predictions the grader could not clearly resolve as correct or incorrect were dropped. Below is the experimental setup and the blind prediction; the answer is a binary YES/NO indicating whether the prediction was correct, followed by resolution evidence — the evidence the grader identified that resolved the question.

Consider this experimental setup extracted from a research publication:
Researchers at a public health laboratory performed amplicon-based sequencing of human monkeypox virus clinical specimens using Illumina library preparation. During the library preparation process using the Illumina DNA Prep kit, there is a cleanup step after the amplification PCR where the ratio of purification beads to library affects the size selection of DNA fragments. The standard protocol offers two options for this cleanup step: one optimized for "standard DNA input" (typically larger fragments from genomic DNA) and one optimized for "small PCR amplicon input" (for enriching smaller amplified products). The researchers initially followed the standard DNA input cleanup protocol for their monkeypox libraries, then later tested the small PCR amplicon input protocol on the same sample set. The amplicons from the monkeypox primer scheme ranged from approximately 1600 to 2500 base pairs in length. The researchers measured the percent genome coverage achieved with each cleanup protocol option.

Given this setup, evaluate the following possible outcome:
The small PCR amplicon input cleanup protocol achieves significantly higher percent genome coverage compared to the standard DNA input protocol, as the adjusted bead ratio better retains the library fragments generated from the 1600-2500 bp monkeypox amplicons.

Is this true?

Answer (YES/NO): YES